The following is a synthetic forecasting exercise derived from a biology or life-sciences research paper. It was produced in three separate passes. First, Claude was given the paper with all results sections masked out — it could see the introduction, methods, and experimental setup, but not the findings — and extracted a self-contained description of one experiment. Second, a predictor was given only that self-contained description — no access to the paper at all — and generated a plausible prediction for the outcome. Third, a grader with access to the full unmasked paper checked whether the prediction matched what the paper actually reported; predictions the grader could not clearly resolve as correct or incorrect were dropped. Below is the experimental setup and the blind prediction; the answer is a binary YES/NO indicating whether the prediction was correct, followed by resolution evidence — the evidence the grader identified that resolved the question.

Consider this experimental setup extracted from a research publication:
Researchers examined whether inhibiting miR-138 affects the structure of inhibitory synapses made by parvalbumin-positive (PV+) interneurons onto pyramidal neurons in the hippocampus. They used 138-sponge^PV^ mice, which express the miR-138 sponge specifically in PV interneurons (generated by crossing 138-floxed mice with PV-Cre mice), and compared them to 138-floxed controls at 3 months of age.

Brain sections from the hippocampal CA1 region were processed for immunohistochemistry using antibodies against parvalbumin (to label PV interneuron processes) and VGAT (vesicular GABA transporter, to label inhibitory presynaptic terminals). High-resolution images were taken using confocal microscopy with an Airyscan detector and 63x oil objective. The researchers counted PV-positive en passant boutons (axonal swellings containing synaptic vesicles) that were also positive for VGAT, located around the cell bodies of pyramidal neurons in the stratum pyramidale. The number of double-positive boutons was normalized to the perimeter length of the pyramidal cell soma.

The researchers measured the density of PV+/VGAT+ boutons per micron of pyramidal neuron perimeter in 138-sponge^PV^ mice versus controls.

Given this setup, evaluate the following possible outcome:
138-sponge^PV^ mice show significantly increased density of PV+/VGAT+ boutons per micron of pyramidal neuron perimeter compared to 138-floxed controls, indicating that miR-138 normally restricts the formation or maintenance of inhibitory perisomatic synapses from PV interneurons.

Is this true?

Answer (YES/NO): NO